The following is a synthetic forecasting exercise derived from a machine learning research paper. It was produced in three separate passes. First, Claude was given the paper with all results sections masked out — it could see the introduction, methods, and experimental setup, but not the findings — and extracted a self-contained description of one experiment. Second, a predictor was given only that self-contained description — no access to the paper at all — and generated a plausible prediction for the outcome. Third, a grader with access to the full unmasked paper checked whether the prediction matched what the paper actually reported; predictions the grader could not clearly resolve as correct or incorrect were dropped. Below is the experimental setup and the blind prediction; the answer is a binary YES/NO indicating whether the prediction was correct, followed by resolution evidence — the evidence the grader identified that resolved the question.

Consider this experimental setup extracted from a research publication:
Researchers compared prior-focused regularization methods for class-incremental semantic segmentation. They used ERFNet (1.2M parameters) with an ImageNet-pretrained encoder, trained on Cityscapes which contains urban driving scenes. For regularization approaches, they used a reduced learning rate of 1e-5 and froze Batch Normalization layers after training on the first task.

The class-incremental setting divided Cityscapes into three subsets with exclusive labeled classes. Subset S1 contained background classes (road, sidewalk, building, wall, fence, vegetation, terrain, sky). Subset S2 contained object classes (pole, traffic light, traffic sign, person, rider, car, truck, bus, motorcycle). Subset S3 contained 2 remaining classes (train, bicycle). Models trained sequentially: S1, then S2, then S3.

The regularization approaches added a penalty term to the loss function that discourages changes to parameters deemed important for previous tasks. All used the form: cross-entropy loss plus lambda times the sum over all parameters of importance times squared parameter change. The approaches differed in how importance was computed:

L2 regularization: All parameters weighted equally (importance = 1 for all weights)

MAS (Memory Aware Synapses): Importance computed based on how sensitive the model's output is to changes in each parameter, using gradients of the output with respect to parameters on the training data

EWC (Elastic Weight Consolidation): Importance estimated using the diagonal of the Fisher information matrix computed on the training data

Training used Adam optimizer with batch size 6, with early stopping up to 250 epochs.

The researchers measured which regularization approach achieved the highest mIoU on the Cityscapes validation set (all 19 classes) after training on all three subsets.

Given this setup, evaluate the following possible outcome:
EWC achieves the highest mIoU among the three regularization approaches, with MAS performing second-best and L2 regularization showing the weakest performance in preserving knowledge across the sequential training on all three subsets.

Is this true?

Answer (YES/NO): NO